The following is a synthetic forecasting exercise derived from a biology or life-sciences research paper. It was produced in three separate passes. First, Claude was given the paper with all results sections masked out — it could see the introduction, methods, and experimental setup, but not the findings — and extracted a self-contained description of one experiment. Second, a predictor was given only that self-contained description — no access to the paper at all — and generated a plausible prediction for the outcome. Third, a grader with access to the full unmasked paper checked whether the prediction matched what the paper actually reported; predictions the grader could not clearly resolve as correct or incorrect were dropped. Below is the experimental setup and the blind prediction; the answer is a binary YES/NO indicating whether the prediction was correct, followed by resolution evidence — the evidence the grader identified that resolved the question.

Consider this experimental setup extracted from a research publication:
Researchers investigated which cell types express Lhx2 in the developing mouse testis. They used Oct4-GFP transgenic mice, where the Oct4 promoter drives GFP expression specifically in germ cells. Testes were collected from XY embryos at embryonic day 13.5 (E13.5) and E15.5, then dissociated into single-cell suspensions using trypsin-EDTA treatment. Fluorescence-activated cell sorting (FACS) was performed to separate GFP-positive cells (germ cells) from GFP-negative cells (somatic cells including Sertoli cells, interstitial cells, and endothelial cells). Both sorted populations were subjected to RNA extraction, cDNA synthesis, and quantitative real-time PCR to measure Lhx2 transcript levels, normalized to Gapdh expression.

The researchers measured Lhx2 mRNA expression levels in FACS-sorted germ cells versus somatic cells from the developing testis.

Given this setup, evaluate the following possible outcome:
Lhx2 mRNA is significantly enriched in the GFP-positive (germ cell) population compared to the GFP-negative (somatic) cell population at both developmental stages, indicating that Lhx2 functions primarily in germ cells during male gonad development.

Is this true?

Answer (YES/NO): YES